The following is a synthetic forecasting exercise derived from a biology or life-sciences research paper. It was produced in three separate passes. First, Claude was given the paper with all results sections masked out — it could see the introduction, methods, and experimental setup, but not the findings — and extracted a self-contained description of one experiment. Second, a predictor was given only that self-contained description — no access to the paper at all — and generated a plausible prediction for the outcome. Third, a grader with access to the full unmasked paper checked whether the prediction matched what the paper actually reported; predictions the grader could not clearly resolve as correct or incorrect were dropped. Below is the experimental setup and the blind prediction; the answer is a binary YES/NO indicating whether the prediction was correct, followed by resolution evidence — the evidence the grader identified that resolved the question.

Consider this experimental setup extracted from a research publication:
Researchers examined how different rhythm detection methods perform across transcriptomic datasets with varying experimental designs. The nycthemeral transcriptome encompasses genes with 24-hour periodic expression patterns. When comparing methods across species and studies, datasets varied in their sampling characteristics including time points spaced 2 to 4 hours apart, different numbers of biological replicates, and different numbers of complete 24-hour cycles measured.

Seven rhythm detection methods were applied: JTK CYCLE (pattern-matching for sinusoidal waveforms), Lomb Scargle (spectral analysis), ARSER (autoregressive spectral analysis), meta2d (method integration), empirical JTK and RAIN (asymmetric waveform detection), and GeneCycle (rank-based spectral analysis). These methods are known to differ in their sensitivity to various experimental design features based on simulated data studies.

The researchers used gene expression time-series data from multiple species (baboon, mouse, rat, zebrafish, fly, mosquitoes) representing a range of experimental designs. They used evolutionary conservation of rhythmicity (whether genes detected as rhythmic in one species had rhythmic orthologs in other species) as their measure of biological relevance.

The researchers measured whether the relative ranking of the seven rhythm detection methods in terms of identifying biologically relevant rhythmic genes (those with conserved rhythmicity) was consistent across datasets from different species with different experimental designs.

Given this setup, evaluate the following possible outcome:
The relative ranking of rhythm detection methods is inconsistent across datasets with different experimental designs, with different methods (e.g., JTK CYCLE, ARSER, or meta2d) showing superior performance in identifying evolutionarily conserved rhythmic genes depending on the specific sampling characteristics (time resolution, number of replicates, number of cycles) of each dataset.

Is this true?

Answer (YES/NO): NO